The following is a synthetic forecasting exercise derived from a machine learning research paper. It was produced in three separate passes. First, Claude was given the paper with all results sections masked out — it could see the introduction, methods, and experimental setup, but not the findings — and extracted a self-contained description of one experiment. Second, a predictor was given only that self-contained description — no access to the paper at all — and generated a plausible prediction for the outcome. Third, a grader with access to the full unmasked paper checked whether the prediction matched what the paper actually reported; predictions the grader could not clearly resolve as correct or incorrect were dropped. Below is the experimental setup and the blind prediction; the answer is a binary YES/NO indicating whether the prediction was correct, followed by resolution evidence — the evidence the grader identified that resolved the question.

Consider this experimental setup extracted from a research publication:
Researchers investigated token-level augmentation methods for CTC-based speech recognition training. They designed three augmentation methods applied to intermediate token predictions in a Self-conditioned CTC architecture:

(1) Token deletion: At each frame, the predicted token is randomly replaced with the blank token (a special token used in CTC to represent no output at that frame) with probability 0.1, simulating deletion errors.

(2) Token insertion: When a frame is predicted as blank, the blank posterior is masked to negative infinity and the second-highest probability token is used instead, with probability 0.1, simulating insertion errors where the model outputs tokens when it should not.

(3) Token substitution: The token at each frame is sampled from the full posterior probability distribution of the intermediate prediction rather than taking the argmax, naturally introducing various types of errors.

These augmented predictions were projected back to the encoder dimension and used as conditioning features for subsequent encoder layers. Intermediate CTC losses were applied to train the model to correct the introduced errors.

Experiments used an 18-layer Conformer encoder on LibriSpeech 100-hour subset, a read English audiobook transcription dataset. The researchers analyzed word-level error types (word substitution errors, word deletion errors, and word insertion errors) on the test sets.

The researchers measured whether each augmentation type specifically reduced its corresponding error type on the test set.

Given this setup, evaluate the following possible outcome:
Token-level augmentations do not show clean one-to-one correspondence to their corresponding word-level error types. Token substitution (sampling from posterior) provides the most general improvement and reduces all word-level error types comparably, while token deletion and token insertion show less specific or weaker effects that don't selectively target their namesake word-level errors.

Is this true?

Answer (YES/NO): NO